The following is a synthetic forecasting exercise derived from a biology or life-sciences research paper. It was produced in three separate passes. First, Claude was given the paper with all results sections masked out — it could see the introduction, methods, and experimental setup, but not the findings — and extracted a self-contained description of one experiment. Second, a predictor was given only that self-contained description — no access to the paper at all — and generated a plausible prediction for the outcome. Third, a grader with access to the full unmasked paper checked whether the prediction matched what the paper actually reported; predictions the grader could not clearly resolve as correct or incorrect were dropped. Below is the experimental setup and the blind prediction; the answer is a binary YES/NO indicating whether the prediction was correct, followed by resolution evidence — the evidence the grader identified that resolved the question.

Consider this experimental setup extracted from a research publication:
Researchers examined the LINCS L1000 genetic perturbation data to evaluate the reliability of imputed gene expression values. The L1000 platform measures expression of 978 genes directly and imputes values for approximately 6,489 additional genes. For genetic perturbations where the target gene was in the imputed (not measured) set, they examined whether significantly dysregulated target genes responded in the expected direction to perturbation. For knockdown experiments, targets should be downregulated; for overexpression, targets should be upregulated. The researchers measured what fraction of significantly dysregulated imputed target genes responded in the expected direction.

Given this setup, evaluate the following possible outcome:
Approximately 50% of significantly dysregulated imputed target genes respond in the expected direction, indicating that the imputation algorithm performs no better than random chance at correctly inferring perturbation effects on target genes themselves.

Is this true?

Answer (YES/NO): NO